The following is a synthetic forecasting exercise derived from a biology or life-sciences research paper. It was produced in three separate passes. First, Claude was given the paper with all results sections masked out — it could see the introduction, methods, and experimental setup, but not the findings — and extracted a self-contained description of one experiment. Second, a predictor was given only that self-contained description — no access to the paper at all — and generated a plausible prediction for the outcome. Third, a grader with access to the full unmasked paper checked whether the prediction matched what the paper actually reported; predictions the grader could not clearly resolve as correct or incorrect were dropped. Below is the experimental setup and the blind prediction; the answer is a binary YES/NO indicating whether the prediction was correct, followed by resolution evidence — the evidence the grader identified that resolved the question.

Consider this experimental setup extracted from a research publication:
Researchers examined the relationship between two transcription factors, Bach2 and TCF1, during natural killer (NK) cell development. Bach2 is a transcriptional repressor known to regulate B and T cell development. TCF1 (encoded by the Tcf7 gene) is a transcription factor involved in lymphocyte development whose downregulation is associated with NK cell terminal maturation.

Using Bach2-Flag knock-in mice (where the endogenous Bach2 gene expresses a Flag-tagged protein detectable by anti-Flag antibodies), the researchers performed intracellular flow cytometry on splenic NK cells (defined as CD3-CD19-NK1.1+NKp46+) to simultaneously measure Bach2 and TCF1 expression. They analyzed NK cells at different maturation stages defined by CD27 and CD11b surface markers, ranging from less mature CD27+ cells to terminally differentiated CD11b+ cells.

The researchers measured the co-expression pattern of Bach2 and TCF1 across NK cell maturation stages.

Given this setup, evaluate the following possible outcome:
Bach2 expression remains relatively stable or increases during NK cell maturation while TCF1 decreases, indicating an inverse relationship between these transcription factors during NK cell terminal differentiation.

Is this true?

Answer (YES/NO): NO